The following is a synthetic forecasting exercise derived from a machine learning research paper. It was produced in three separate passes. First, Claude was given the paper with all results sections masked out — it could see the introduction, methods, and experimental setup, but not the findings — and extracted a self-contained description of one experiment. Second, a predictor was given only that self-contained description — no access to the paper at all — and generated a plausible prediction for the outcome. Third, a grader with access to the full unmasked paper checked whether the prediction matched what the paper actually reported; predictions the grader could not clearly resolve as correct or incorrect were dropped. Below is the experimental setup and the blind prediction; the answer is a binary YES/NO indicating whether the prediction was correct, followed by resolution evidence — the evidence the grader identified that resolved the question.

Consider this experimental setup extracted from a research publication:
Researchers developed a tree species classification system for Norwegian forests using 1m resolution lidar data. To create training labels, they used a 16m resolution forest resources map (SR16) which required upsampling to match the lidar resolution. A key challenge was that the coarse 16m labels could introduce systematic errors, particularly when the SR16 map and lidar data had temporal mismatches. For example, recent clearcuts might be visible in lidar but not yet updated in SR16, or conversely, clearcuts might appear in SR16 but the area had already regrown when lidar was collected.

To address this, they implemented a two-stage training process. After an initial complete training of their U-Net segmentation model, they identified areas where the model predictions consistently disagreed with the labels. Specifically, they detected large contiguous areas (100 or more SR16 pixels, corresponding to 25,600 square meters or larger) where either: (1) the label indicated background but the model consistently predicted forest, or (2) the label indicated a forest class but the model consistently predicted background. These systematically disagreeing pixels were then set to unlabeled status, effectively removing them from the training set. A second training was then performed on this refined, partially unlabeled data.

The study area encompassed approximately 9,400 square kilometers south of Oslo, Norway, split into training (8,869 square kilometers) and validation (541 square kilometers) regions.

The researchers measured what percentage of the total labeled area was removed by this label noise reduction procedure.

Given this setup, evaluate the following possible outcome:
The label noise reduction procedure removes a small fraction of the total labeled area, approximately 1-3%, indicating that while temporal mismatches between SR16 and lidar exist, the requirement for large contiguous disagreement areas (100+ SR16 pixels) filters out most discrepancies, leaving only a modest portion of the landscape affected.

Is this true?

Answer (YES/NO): NO